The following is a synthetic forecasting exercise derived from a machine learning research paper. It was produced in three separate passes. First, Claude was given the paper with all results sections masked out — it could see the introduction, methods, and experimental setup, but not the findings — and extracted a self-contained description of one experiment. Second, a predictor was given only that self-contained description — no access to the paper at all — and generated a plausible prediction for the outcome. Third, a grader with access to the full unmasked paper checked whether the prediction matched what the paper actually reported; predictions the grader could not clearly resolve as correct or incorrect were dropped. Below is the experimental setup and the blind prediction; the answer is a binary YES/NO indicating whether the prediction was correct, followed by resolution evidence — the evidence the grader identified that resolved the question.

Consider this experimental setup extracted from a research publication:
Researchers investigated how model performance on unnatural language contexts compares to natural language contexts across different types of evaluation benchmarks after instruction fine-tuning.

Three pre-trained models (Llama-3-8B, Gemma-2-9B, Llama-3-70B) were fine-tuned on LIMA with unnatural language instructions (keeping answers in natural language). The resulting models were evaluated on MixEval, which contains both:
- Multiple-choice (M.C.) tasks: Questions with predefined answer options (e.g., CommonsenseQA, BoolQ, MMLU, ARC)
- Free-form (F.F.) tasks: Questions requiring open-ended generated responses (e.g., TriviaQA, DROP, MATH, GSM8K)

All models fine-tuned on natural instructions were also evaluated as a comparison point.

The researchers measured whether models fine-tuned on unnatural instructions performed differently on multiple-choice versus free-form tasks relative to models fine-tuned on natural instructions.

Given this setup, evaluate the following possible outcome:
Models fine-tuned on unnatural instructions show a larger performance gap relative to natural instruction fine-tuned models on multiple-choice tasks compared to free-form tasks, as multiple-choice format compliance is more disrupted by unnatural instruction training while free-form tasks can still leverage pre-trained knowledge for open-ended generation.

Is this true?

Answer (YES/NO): NO